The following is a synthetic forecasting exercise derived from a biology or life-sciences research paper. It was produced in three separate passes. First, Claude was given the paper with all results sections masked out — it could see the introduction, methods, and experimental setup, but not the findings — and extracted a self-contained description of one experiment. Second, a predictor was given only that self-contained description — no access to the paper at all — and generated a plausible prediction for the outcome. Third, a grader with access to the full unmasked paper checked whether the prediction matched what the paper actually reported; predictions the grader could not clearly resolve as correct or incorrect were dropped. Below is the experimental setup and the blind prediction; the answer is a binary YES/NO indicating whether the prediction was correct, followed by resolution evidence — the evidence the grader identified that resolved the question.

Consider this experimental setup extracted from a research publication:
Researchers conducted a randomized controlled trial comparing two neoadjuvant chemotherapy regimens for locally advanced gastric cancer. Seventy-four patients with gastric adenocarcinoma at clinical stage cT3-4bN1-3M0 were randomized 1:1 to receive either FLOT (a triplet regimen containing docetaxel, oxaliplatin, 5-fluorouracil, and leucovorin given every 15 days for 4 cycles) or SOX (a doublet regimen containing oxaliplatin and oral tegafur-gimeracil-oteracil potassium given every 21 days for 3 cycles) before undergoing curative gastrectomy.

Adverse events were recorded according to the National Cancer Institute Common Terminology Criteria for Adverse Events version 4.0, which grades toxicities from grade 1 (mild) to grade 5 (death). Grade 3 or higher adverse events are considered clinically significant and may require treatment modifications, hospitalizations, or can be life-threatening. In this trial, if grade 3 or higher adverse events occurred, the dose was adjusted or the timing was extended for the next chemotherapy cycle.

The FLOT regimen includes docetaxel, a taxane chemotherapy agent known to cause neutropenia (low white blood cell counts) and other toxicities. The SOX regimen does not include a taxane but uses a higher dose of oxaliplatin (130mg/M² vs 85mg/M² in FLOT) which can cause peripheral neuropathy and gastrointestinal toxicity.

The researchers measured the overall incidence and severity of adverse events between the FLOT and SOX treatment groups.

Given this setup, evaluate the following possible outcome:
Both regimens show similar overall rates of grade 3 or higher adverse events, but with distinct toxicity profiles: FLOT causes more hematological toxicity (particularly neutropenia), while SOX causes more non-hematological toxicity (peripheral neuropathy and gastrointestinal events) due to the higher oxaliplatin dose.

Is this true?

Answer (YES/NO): NO